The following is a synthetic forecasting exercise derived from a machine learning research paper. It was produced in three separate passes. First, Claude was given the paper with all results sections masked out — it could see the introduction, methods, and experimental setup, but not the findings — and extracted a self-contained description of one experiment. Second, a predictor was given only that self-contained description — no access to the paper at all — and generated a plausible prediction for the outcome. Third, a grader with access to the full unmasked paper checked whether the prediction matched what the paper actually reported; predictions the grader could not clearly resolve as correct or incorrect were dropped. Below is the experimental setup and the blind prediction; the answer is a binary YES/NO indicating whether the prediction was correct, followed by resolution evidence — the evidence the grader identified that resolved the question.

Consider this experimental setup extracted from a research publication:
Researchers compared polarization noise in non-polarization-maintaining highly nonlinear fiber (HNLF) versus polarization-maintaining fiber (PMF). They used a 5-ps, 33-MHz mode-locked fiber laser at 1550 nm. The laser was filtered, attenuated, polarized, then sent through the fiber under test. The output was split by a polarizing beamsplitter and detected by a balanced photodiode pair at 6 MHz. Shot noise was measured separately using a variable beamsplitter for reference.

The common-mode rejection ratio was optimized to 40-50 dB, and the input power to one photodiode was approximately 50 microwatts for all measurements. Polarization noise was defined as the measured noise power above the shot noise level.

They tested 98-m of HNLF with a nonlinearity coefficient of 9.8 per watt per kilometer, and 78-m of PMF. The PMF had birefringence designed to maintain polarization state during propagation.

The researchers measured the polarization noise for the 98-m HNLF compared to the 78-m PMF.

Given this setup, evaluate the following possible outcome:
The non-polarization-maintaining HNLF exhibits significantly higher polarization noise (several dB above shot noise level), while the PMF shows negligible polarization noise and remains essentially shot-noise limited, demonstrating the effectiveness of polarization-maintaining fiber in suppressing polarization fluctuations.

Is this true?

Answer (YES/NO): YES